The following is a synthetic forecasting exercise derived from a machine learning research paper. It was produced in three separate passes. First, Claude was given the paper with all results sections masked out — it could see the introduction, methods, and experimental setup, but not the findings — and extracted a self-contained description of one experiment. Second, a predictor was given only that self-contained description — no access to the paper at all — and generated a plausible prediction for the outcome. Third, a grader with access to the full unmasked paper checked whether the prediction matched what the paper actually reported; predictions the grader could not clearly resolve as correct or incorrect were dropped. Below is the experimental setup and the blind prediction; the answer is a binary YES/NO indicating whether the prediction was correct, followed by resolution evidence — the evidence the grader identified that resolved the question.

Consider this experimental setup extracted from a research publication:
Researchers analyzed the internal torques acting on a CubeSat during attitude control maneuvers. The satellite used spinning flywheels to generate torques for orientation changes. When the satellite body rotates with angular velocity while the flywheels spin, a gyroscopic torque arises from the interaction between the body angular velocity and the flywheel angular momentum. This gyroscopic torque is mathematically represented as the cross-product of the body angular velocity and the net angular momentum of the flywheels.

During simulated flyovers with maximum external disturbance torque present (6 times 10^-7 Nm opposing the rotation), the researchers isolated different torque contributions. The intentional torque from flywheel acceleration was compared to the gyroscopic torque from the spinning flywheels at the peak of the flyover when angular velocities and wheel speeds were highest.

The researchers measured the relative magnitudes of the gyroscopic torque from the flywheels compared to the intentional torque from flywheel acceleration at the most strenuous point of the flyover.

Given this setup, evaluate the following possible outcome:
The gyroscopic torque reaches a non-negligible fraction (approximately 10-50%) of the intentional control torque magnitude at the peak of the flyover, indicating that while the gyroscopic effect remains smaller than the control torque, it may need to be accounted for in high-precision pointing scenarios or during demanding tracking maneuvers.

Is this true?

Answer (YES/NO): NO